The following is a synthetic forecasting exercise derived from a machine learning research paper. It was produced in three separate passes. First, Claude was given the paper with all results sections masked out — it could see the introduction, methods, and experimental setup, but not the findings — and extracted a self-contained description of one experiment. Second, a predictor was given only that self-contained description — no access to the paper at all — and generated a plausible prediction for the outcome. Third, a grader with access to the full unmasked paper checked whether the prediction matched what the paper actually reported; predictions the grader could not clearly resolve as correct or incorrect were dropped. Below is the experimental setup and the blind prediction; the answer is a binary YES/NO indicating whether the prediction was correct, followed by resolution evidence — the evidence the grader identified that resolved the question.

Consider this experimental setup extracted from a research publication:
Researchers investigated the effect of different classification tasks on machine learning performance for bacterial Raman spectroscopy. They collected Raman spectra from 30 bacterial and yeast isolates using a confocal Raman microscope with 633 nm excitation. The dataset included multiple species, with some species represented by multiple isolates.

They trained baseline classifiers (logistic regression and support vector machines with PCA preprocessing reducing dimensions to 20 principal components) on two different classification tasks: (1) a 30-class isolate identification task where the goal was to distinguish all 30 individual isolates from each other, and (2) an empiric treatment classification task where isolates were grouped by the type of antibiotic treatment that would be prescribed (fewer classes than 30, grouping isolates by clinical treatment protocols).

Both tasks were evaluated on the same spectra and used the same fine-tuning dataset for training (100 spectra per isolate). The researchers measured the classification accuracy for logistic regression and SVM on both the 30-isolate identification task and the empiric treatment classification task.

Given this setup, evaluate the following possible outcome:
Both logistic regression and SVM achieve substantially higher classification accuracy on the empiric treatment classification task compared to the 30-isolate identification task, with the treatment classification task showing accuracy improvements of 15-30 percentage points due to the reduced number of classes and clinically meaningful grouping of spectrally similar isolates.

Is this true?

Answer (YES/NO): YES